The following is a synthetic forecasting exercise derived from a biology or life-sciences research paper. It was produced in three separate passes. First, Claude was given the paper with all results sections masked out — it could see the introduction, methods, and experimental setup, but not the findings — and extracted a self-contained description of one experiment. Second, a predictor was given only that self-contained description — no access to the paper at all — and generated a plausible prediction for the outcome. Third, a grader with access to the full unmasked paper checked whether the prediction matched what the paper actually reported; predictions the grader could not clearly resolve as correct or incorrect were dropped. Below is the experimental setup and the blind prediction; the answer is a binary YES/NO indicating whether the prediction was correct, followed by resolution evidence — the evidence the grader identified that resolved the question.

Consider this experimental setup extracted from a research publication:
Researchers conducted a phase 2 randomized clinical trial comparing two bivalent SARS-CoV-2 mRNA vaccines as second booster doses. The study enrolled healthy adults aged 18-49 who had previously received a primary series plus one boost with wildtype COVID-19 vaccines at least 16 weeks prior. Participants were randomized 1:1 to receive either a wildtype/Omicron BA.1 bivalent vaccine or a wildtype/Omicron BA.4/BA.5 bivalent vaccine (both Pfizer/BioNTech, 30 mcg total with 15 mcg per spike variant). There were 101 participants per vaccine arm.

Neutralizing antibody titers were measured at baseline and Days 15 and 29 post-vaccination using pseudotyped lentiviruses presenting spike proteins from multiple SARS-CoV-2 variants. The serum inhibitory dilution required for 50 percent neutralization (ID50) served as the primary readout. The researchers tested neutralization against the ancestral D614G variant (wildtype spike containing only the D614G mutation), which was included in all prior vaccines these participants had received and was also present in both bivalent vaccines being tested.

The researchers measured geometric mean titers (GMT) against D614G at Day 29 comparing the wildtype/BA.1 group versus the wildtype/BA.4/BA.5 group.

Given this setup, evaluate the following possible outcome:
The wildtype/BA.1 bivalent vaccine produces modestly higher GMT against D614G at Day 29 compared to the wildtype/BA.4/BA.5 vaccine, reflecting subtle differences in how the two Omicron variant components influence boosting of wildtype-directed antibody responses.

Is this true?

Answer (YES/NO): NO